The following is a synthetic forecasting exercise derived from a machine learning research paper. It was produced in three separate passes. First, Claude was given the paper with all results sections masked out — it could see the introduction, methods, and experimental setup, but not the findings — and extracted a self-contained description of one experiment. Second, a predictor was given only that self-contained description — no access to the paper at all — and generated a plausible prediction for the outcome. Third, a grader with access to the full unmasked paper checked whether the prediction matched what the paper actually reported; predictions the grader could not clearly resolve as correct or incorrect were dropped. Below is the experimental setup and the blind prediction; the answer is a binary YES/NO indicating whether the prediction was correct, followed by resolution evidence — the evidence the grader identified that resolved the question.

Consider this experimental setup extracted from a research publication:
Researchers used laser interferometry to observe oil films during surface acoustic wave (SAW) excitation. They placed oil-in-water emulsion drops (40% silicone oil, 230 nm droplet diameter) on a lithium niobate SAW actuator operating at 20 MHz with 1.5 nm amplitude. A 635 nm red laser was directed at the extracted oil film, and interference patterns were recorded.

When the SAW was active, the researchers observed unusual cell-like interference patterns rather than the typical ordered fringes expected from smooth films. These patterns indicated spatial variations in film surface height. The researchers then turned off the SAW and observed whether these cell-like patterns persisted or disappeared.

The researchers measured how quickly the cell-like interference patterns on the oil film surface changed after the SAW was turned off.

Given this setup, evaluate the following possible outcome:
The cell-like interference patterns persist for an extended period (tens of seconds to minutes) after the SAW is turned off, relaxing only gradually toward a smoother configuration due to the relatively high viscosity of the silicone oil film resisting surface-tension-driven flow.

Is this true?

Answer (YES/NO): NO